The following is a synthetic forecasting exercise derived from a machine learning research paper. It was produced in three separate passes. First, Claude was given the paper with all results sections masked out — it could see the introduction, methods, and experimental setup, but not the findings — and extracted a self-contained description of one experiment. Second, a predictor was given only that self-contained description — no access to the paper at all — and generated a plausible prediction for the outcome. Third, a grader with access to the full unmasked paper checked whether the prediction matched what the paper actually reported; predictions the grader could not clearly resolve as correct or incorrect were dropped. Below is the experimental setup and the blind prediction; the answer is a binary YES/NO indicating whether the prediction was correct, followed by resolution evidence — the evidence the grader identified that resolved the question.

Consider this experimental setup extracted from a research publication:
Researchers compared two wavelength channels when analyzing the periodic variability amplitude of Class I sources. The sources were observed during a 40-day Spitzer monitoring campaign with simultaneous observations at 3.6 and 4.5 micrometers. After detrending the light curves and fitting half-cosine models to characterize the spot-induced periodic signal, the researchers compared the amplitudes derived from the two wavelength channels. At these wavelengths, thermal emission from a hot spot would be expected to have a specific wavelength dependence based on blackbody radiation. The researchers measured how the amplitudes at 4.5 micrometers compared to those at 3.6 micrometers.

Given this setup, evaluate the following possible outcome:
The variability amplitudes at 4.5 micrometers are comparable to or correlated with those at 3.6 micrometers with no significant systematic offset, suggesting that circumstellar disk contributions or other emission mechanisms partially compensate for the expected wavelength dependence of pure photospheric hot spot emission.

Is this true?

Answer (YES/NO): NO